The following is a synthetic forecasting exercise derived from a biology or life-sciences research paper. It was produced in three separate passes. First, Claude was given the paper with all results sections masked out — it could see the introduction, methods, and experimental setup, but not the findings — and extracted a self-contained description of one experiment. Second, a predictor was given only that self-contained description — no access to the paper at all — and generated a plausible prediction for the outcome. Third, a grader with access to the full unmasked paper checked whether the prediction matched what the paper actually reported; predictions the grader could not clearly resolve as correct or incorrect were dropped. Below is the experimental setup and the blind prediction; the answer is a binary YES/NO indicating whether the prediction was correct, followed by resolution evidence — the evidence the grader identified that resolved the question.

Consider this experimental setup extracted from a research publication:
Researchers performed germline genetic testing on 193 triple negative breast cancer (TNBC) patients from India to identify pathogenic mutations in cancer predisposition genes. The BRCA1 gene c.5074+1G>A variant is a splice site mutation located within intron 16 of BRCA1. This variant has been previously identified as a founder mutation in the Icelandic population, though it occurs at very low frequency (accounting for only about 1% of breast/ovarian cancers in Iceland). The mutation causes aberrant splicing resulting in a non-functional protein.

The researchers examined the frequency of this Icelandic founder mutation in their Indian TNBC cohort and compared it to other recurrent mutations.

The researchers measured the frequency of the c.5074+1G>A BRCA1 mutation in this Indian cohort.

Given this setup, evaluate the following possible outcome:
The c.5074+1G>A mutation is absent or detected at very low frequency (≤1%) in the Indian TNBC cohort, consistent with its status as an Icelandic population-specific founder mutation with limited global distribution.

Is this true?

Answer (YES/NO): NO